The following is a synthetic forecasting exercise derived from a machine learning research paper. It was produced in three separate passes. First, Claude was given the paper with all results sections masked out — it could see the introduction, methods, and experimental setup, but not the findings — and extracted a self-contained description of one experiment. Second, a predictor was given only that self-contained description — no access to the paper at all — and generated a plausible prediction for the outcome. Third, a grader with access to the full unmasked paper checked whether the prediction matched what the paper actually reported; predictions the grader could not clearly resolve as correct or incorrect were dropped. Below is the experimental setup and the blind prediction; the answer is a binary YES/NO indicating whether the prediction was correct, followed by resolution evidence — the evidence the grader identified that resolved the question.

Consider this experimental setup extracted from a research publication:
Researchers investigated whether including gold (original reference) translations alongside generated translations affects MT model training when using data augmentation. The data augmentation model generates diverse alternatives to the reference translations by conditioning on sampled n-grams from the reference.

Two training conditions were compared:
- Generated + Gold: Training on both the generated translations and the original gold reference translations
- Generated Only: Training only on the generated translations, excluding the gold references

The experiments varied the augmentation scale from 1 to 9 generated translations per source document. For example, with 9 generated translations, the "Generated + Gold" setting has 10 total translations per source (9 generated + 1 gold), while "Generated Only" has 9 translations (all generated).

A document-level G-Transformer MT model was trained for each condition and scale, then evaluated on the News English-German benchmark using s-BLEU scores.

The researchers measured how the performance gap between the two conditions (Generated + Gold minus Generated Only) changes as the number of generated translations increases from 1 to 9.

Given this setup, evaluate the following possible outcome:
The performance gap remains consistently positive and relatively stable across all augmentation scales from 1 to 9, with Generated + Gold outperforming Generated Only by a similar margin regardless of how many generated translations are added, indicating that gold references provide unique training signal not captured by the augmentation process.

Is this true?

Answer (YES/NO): NO